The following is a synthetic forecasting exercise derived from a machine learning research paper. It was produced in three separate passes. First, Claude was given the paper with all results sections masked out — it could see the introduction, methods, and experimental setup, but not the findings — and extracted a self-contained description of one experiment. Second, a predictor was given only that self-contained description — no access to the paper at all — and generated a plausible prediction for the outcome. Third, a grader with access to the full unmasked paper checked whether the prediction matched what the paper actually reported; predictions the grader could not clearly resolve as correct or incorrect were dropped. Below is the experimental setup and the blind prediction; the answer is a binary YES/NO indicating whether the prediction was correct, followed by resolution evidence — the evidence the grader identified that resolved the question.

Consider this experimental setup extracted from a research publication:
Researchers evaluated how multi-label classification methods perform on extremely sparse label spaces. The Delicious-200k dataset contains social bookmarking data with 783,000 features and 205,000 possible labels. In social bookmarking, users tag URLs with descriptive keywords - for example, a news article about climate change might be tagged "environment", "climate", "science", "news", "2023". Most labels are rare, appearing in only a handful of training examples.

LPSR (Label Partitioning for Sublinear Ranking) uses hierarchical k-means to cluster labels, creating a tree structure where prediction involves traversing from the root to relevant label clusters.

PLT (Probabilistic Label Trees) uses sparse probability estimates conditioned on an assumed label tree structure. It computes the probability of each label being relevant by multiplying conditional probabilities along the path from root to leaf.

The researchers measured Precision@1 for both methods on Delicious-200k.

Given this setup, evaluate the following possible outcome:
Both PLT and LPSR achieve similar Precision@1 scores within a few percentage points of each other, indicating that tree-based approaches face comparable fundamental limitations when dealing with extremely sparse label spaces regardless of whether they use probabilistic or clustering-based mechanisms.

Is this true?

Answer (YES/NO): NO